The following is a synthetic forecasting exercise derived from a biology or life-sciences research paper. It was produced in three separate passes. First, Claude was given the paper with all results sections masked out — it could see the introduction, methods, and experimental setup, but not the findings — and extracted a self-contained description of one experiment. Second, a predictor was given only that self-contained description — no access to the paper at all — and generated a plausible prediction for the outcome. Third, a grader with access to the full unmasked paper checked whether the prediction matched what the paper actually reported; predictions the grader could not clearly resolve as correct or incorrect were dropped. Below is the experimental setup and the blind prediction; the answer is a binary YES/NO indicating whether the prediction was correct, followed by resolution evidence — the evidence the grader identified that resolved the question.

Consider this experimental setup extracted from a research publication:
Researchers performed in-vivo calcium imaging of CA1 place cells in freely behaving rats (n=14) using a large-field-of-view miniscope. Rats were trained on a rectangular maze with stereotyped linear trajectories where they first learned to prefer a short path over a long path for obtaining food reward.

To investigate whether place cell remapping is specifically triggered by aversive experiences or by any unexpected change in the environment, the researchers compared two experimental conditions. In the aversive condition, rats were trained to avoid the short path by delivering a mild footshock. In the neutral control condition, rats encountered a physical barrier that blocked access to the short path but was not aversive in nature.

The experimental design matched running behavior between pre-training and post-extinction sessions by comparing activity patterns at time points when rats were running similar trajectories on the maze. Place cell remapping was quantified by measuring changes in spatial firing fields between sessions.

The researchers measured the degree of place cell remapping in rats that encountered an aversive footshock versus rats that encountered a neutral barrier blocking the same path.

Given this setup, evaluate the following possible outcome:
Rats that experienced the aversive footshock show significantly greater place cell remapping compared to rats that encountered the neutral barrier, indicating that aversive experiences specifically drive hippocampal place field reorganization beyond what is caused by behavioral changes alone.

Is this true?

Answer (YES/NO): YES